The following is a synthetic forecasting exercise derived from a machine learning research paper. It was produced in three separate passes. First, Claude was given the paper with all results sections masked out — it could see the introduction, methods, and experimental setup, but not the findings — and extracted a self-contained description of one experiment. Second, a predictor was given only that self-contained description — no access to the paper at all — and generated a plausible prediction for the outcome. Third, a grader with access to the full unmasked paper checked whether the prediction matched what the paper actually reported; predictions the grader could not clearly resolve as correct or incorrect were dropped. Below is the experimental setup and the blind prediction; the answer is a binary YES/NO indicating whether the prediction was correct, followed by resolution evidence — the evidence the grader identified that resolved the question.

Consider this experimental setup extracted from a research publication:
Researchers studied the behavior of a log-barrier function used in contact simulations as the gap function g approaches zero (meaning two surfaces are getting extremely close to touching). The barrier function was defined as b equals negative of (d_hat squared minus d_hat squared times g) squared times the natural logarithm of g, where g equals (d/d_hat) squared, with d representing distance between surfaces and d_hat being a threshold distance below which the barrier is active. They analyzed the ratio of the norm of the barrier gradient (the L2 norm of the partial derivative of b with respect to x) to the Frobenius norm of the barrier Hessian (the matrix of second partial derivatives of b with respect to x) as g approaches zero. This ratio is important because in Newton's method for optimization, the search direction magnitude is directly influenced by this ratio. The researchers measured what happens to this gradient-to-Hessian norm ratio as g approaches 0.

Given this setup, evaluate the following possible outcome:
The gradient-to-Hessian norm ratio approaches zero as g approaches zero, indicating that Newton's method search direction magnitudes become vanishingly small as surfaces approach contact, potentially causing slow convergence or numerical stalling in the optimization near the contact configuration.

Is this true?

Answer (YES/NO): YES